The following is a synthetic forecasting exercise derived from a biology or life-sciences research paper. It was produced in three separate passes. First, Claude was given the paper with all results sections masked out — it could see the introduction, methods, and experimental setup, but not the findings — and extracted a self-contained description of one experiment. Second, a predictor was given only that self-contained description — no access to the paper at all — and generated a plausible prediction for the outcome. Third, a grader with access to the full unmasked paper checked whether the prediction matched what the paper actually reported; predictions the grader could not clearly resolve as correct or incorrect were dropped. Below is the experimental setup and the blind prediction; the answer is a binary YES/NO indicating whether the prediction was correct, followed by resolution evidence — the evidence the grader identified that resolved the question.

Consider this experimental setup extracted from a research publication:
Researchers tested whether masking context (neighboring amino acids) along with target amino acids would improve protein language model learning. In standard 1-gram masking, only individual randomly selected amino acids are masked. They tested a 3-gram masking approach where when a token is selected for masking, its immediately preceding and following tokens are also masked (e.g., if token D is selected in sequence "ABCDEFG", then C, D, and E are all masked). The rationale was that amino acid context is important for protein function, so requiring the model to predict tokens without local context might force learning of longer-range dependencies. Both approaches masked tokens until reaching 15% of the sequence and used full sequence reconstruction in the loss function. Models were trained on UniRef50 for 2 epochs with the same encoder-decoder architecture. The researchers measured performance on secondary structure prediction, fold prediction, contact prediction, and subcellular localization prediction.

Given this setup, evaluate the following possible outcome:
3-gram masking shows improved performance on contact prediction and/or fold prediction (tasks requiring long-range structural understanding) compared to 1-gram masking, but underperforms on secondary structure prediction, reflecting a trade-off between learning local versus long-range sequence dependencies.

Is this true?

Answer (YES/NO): NO